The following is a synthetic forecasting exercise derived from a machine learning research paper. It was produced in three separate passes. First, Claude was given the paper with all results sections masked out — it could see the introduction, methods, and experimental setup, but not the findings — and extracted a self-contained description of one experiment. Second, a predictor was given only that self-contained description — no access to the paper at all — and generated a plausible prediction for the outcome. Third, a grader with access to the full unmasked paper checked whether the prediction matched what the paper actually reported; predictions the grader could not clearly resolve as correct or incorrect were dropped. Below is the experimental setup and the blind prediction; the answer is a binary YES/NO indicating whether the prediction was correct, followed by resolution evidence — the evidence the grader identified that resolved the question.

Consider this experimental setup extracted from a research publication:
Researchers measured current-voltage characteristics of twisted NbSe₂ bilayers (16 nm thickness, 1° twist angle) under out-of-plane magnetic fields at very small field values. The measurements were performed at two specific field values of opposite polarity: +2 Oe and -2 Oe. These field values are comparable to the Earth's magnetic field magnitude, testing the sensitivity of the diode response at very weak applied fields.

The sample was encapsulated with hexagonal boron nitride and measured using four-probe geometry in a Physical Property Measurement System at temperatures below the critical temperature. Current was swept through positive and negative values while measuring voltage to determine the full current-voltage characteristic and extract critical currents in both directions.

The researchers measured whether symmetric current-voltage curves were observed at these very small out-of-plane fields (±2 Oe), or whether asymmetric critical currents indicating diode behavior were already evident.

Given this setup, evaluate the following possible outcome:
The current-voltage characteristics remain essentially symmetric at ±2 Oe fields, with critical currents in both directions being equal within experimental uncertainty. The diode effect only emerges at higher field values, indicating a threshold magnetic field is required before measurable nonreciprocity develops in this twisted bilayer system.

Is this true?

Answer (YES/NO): NO